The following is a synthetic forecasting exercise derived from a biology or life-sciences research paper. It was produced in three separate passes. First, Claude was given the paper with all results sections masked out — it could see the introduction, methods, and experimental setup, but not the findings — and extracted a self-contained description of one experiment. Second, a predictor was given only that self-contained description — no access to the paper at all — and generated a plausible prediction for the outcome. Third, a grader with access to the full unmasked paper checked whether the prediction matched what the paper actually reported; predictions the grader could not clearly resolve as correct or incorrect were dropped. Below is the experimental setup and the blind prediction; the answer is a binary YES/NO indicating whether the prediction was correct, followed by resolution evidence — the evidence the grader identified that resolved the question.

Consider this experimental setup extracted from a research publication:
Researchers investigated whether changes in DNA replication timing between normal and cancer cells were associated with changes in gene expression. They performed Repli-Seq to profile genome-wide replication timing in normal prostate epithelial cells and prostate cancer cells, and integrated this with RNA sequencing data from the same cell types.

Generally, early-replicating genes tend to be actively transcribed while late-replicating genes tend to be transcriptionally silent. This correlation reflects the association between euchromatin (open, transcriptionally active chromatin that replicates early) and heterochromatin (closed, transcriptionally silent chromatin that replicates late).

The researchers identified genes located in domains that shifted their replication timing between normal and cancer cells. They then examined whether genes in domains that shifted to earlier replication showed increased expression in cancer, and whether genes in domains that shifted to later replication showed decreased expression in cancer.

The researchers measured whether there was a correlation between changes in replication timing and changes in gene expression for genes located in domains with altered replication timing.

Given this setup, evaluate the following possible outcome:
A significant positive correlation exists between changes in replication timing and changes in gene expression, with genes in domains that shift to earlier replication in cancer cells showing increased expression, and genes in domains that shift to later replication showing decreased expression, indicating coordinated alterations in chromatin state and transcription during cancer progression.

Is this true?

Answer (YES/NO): YES